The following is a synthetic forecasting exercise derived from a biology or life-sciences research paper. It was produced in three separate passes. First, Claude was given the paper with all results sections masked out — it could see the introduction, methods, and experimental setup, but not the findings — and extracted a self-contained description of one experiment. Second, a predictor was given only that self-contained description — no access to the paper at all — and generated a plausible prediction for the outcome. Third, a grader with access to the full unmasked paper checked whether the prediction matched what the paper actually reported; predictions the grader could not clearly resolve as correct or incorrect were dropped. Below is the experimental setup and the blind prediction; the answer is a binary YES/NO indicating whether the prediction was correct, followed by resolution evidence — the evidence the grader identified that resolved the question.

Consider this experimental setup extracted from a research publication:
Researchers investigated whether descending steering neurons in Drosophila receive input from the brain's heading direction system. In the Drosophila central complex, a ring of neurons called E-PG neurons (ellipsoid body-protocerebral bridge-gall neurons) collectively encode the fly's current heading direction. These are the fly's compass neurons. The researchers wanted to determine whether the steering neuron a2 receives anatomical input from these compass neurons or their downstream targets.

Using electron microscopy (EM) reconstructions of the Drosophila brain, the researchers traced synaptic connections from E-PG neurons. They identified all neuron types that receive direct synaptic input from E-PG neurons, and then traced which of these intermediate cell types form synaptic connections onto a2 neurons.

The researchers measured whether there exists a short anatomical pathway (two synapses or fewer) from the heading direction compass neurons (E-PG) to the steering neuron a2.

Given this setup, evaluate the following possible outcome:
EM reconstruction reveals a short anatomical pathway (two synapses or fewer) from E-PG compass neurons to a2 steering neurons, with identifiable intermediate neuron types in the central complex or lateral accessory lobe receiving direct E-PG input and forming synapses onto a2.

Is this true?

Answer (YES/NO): YES